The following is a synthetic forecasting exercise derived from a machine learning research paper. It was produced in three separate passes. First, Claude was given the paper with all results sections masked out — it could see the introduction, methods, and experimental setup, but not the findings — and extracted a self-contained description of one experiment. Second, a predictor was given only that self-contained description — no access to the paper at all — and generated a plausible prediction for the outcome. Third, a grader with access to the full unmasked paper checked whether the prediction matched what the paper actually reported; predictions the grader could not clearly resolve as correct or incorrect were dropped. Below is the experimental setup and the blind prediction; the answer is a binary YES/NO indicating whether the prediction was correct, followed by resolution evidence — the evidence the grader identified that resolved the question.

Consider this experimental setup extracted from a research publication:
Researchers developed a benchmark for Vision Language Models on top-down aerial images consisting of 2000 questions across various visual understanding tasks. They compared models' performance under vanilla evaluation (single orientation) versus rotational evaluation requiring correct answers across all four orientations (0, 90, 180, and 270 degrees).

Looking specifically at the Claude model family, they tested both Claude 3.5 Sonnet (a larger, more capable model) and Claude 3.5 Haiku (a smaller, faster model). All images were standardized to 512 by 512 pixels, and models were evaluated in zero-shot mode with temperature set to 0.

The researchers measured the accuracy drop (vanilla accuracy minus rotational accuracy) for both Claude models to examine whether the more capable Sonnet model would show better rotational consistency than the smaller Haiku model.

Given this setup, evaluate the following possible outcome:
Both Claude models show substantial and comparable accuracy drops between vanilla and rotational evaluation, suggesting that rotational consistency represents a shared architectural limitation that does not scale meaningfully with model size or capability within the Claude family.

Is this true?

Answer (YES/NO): YES